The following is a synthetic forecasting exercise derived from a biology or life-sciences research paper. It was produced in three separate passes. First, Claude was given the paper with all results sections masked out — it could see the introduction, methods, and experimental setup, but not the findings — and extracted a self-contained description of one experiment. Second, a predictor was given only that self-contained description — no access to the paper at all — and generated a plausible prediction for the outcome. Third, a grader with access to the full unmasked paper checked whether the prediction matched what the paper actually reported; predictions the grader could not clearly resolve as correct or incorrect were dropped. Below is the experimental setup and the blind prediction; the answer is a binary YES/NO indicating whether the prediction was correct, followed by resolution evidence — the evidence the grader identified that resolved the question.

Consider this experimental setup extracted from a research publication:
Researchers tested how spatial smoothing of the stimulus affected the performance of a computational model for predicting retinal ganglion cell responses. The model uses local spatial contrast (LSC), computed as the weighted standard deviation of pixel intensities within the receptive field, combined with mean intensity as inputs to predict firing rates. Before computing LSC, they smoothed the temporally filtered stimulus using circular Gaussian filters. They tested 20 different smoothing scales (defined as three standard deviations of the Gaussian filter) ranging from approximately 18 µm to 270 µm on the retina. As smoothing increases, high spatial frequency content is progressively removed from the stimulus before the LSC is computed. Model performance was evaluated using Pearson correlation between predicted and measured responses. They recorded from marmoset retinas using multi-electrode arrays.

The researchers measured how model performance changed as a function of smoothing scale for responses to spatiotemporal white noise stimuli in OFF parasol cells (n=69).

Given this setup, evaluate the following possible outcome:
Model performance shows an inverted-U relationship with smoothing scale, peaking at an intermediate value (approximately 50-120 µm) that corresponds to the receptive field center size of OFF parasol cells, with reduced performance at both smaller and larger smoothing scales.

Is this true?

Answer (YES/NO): NO